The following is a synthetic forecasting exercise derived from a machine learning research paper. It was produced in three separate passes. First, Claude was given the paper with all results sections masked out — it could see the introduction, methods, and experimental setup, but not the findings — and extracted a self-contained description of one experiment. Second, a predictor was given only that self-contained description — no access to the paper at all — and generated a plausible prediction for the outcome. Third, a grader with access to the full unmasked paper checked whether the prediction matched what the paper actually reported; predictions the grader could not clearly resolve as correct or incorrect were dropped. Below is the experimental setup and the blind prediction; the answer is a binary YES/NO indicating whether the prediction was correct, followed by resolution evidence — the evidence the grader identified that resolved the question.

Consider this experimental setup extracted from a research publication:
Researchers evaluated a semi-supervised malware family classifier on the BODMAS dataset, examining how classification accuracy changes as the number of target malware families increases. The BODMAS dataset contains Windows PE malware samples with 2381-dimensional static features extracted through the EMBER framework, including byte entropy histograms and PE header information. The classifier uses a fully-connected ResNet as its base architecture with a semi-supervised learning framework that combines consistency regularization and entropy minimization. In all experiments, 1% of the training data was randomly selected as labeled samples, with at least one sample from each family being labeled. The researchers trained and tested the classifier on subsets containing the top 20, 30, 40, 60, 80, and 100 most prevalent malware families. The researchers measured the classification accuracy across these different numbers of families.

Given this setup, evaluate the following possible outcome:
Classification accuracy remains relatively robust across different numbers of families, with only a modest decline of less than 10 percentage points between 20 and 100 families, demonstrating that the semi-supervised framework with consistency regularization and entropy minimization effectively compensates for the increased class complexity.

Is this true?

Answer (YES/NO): NO